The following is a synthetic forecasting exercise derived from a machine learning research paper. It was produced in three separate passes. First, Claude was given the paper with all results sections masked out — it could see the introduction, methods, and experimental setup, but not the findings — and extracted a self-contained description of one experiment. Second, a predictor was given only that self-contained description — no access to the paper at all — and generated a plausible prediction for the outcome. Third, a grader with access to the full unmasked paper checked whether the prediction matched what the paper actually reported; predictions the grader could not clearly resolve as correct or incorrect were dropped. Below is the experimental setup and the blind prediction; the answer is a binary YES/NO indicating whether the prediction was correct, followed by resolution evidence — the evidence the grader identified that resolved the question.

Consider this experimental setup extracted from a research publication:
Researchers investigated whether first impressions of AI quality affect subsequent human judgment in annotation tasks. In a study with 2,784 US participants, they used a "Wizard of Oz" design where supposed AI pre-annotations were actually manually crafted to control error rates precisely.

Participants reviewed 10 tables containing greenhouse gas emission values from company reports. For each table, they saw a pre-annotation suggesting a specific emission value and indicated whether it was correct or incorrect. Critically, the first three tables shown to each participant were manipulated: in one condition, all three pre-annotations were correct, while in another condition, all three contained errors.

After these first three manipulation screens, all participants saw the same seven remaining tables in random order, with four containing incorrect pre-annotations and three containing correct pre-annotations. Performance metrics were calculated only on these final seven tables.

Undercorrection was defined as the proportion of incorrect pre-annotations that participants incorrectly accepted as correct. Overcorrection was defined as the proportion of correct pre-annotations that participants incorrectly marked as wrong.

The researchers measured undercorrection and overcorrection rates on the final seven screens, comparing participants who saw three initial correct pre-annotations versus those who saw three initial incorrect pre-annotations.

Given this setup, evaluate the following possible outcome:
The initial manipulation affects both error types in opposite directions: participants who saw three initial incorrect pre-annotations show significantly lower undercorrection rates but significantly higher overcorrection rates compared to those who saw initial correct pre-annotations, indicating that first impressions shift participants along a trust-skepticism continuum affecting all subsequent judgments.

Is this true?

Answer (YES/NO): NO